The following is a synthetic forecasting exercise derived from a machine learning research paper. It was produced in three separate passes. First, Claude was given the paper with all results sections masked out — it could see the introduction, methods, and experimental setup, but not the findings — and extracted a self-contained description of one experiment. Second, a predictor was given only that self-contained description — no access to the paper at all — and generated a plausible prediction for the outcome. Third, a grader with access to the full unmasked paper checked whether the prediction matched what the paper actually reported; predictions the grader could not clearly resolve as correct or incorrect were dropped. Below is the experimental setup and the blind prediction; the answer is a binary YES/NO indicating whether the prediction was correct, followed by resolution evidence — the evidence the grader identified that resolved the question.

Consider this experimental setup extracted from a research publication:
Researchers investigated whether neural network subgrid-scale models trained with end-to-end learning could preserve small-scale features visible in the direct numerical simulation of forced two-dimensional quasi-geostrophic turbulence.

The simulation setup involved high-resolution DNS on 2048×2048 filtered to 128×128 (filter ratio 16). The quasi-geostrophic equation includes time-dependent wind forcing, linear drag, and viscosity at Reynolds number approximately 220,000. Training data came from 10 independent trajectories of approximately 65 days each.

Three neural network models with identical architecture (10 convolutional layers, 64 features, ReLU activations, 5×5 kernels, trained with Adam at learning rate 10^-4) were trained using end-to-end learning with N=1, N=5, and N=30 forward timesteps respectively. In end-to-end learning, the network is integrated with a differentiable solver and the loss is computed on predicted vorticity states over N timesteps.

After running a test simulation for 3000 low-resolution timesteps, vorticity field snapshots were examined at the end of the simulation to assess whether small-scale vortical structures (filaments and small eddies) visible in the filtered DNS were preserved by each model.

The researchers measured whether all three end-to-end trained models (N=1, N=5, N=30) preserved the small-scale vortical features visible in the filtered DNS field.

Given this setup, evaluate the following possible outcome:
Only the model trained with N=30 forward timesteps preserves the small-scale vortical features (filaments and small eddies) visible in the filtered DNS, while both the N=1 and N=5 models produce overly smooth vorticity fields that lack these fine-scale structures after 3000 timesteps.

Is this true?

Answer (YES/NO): NO